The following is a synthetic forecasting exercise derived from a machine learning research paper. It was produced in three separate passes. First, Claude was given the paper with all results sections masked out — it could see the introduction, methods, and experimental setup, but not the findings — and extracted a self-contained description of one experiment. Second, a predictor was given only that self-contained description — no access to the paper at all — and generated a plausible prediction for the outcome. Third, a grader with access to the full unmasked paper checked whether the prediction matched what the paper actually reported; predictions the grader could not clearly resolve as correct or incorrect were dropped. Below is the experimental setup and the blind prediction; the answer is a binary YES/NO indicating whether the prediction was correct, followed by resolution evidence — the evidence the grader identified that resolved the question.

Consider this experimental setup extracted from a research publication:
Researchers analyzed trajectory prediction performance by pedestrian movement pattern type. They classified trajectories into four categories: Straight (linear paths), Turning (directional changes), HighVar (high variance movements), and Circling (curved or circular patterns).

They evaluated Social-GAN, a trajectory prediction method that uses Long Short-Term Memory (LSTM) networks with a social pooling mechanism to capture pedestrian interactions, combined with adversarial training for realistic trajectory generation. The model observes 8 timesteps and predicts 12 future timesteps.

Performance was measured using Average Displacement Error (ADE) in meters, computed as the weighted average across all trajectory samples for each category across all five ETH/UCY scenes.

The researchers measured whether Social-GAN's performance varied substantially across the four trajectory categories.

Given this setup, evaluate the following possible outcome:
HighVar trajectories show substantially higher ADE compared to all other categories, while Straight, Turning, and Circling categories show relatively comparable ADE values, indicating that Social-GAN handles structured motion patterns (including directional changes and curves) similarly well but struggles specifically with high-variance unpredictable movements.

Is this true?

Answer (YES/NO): NO